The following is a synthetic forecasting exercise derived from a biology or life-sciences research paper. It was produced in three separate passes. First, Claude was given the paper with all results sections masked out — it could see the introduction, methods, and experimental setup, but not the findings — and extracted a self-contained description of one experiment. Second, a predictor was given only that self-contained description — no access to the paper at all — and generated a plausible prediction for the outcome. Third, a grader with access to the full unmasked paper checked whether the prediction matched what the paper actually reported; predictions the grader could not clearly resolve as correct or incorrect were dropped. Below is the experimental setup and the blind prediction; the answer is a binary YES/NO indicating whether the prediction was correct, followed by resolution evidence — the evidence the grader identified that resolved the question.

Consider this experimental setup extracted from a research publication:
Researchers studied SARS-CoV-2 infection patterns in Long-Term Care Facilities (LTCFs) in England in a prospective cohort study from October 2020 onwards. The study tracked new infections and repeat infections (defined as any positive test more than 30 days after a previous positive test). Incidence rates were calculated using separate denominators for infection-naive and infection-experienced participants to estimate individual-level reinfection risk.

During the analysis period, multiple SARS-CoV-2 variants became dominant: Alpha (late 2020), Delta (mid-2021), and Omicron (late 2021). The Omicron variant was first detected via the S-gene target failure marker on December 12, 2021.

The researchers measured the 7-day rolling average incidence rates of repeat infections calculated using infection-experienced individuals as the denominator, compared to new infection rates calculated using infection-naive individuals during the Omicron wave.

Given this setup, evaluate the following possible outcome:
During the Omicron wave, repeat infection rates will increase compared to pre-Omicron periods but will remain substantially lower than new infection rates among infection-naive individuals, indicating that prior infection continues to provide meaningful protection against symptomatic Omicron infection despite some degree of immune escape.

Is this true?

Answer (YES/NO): NO